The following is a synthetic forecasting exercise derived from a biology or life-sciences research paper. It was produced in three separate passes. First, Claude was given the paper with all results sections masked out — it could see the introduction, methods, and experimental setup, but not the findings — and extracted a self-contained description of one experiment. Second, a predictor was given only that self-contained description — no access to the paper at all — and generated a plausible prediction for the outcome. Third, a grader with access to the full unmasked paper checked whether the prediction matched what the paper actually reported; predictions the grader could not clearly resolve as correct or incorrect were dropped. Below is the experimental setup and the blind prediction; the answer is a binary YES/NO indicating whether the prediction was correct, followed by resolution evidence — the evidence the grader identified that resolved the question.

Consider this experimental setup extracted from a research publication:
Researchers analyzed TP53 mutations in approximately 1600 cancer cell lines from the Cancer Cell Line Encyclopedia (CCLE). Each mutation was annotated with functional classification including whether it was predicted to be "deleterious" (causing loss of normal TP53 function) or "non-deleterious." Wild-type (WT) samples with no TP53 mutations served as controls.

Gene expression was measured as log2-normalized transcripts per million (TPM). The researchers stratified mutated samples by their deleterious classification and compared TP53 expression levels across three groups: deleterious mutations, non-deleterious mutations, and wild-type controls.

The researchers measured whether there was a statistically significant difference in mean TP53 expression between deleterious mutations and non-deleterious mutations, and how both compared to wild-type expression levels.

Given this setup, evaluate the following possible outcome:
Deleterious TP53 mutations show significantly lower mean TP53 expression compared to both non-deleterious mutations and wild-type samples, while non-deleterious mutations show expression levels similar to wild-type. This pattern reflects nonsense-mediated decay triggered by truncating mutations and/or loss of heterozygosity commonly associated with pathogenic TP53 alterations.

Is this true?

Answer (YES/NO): NO